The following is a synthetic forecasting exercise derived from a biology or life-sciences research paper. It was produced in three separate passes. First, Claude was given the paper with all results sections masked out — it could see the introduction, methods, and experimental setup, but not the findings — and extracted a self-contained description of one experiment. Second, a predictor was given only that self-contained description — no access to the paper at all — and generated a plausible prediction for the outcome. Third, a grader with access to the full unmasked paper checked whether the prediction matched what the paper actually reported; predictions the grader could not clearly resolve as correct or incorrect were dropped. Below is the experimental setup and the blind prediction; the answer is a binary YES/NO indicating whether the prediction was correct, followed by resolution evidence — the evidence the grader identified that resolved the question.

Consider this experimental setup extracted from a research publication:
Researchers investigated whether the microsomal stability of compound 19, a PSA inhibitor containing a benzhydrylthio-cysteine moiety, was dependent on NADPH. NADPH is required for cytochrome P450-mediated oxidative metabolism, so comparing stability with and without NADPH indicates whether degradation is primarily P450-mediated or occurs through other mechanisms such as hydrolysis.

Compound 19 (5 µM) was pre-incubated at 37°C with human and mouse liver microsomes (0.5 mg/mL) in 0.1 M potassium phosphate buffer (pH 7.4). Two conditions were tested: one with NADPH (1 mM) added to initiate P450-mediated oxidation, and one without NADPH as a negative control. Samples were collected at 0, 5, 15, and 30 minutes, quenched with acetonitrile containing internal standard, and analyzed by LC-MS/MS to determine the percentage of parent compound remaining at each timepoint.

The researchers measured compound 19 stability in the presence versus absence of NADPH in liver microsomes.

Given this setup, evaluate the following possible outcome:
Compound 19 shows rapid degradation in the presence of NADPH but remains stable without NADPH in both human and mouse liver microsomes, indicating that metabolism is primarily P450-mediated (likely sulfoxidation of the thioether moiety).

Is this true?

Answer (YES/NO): YES